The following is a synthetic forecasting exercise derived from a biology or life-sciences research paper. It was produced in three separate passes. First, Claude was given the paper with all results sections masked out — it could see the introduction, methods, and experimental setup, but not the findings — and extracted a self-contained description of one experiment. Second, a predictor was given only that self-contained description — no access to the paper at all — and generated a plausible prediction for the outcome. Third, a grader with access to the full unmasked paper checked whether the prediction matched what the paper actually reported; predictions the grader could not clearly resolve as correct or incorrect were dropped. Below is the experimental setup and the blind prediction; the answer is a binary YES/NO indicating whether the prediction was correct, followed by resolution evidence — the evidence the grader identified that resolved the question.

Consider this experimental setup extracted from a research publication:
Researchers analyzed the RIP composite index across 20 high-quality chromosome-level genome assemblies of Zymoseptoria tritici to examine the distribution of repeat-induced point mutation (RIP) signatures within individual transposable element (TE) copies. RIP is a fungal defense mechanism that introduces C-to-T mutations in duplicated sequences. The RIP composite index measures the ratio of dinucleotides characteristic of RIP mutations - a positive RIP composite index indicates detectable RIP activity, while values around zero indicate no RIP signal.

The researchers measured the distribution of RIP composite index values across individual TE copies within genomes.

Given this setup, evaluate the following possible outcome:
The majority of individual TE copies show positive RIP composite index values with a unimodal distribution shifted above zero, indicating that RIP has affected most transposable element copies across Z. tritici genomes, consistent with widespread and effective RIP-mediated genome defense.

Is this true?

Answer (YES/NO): NO